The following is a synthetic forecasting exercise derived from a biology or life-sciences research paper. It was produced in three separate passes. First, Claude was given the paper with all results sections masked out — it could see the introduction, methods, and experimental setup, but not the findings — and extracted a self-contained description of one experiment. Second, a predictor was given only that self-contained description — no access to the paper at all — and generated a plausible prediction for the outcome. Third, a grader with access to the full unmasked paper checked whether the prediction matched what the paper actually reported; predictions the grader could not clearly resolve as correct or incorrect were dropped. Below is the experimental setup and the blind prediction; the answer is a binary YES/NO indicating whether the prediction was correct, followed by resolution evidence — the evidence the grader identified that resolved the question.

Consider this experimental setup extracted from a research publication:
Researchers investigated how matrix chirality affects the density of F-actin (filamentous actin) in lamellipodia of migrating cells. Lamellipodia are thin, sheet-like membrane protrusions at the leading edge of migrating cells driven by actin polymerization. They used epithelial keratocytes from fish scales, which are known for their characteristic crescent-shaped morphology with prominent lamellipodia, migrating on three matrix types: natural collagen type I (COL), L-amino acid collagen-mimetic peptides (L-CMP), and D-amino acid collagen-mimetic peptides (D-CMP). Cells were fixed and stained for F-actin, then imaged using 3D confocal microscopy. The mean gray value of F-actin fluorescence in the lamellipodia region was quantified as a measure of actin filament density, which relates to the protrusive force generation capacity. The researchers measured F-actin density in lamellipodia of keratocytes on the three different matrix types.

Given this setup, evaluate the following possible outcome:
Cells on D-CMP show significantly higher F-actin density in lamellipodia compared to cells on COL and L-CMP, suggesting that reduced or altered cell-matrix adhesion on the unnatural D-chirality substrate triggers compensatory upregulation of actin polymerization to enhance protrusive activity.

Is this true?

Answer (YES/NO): NO